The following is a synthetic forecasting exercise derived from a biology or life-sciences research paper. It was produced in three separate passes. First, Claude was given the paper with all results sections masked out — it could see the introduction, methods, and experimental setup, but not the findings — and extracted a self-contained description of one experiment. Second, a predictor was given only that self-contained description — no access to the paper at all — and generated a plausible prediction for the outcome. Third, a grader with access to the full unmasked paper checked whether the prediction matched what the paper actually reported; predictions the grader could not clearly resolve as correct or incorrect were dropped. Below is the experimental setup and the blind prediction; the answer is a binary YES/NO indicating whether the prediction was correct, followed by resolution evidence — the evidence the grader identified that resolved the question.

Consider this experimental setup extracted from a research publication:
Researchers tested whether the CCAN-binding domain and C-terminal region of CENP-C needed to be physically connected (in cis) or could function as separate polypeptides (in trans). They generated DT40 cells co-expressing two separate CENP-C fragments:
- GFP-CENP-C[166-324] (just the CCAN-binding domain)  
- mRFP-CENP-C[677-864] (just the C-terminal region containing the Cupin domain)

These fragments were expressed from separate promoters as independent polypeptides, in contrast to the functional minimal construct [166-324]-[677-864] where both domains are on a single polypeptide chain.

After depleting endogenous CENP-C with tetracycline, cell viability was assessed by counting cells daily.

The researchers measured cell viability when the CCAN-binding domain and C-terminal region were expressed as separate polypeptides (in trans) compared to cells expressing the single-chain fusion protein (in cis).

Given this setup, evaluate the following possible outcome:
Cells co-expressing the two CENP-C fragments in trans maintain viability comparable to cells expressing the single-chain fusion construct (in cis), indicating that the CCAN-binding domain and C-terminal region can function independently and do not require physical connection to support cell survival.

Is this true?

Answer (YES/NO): NO